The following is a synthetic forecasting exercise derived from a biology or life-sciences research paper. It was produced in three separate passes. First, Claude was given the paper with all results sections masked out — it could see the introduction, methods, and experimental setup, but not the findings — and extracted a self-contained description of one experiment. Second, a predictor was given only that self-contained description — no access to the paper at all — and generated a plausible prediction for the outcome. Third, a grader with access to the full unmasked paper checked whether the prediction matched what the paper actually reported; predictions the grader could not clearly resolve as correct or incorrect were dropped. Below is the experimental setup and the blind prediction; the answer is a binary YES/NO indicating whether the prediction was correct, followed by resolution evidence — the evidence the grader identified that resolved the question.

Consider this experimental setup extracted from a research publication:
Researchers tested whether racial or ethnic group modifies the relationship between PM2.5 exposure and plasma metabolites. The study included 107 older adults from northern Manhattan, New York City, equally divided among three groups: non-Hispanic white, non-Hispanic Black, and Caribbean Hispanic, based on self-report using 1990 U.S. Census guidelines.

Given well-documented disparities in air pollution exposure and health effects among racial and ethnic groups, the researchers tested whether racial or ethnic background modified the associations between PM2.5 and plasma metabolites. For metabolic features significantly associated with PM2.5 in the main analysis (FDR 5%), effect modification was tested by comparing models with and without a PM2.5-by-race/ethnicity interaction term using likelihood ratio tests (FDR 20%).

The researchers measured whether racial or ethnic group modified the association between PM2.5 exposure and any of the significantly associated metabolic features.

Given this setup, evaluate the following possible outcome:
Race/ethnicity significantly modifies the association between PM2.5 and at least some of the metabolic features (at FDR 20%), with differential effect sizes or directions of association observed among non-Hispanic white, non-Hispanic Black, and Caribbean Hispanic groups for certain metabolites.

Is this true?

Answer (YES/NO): NO